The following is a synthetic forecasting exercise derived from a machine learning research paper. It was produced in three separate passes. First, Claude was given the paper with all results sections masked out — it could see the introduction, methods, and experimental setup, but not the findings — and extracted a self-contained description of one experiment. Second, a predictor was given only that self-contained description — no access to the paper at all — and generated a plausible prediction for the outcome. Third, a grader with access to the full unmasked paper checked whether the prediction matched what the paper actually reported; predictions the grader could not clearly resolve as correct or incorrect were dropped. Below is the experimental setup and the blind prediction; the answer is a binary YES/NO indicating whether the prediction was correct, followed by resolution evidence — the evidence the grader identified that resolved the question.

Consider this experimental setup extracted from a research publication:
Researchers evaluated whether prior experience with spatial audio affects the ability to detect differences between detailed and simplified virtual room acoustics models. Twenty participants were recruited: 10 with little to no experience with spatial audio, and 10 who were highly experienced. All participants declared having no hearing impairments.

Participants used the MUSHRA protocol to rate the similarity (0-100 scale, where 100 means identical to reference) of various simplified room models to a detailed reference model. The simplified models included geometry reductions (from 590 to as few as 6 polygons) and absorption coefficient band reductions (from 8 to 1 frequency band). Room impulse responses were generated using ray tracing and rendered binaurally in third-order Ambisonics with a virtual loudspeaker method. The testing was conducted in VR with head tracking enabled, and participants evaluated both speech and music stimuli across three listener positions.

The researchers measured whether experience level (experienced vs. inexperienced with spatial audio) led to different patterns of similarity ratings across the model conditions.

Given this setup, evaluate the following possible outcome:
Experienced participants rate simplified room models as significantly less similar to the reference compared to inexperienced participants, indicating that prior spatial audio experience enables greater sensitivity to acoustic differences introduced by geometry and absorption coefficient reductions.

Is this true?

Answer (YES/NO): NO